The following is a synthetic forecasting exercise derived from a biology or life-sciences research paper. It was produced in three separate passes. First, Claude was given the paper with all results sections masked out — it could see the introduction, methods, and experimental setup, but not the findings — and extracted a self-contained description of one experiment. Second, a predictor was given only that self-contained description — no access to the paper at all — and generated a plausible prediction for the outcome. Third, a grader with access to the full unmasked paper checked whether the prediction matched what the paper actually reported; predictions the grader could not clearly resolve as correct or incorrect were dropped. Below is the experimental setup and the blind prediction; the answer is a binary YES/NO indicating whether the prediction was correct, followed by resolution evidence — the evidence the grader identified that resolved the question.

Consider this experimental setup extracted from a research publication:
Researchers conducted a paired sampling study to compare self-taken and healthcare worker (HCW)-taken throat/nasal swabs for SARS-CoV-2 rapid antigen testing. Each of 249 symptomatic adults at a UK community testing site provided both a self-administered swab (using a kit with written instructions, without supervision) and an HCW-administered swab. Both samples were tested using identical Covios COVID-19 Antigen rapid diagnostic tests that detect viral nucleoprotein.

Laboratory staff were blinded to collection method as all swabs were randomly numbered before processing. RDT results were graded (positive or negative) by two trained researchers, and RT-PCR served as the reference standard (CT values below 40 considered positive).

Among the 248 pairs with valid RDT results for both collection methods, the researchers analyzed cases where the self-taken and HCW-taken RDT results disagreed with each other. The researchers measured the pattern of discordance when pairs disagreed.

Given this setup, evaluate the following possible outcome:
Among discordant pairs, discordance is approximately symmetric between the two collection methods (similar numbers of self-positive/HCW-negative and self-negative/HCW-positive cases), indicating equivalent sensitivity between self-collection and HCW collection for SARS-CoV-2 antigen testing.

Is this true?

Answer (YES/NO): NO